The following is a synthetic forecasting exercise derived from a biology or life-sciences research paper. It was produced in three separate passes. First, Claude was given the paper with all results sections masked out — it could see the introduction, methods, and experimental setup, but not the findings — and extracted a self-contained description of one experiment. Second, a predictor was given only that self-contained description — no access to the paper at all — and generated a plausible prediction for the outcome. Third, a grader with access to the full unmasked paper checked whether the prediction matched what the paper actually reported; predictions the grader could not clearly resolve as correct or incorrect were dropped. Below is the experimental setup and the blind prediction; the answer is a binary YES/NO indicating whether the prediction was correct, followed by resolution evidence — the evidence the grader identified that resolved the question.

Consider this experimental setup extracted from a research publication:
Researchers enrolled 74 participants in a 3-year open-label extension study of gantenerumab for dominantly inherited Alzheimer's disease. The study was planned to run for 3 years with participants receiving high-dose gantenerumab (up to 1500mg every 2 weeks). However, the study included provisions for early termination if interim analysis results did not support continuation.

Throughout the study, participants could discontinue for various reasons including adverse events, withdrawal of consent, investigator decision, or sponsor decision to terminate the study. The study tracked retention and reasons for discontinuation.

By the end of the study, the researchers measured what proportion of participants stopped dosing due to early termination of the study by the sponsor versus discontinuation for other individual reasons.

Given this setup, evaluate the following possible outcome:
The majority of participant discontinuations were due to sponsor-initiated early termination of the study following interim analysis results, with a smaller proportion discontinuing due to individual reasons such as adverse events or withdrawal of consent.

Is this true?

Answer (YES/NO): YES